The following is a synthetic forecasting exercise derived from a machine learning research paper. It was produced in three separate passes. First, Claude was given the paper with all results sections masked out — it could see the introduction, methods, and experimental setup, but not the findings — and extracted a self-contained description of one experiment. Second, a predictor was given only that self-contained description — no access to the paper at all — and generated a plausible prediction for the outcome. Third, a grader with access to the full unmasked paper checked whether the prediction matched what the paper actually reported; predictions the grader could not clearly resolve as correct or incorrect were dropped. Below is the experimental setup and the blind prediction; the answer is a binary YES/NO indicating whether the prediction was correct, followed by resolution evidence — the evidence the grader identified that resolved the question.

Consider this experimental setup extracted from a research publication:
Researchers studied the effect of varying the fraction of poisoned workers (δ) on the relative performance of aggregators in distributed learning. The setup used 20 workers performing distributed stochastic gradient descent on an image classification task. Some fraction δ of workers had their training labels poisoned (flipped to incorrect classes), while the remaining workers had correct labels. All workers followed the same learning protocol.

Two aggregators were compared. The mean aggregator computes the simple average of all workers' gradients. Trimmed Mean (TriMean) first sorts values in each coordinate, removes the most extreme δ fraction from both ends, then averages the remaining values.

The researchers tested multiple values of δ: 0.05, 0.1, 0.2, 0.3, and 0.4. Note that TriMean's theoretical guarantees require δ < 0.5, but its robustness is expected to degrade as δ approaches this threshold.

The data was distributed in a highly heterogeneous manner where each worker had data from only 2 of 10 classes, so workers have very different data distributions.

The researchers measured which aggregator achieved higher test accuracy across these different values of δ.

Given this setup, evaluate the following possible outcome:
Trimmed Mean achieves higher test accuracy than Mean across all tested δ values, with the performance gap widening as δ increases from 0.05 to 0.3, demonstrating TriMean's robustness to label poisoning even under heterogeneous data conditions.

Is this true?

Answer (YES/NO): NO